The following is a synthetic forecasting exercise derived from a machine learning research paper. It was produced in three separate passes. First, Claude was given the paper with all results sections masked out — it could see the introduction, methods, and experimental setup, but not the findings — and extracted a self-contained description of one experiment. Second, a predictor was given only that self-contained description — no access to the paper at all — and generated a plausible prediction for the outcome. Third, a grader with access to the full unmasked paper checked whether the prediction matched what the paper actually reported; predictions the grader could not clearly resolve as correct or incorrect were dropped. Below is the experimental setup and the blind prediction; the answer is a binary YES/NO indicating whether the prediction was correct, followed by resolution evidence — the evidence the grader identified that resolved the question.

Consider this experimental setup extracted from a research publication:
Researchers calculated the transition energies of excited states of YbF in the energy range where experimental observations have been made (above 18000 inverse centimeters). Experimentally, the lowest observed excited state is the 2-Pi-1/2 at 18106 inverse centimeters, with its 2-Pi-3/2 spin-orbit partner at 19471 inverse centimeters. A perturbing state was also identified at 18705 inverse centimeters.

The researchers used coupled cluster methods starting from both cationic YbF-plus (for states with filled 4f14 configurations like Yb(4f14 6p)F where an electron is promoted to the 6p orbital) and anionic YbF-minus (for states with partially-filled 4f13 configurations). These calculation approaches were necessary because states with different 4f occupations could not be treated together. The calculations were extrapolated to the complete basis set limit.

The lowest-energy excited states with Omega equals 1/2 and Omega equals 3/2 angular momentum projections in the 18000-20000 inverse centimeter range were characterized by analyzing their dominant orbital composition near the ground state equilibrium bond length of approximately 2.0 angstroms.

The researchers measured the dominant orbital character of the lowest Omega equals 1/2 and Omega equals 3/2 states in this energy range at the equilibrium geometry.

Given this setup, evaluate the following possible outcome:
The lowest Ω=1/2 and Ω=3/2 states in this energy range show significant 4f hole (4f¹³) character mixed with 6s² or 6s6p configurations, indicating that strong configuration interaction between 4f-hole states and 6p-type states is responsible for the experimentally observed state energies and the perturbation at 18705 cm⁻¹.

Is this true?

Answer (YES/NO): NO